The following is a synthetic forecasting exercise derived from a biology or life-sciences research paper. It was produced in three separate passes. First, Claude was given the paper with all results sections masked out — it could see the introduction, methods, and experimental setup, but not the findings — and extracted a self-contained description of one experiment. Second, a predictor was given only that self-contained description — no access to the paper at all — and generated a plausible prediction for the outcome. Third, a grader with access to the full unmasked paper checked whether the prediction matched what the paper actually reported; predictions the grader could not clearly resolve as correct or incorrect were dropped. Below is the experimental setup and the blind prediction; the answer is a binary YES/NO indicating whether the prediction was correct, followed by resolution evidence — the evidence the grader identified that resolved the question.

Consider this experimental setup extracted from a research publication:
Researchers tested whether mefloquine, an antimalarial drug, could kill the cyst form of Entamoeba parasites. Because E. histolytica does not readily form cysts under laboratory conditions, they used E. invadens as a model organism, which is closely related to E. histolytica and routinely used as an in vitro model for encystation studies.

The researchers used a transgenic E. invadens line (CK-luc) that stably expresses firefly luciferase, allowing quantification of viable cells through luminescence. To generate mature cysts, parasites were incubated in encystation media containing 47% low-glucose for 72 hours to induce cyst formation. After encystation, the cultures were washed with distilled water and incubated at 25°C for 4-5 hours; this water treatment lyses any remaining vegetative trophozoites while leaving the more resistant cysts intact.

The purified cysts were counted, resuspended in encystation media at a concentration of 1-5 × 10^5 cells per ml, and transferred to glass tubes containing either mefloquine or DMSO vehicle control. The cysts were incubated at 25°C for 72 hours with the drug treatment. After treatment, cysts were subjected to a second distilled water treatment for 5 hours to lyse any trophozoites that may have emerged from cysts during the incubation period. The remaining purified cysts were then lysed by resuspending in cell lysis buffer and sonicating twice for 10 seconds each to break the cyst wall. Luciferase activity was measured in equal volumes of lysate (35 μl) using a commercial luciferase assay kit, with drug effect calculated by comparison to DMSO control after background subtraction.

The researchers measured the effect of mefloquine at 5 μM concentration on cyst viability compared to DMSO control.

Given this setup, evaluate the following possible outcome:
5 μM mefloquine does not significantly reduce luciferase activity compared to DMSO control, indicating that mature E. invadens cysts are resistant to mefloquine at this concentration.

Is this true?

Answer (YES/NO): NO